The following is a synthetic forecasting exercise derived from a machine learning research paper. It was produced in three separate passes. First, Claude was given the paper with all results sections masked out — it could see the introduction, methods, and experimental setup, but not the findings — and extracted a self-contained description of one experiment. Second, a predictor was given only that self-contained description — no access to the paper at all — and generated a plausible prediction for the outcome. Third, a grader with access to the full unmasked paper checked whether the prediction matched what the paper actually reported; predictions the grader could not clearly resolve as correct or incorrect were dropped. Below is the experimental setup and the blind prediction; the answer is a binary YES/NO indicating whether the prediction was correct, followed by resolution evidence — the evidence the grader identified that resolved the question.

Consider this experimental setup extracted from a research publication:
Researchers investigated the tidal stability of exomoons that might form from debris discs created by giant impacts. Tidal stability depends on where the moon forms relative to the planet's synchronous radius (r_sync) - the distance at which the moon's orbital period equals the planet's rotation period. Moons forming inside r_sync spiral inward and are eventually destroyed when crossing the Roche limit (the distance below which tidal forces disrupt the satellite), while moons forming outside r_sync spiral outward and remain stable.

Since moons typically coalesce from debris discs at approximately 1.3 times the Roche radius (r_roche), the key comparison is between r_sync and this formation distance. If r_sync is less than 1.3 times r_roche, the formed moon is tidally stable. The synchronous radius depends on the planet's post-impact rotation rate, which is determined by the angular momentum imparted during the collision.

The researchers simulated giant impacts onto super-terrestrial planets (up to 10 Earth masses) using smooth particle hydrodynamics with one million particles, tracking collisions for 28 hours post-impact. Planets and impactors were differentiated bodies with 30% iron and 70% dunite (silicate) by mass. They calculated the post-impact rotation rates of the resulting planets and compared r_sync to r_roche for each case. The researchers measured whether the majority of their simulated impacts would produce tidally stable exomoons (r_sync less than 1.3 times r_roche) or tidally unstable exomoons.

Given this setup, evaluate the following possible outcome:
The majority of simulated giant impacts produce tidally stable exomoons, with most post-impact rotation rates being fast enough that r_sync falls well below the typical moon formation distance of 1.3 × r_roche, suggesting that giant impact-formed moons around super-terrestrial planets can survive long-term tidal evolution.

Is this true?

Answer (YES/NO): YES